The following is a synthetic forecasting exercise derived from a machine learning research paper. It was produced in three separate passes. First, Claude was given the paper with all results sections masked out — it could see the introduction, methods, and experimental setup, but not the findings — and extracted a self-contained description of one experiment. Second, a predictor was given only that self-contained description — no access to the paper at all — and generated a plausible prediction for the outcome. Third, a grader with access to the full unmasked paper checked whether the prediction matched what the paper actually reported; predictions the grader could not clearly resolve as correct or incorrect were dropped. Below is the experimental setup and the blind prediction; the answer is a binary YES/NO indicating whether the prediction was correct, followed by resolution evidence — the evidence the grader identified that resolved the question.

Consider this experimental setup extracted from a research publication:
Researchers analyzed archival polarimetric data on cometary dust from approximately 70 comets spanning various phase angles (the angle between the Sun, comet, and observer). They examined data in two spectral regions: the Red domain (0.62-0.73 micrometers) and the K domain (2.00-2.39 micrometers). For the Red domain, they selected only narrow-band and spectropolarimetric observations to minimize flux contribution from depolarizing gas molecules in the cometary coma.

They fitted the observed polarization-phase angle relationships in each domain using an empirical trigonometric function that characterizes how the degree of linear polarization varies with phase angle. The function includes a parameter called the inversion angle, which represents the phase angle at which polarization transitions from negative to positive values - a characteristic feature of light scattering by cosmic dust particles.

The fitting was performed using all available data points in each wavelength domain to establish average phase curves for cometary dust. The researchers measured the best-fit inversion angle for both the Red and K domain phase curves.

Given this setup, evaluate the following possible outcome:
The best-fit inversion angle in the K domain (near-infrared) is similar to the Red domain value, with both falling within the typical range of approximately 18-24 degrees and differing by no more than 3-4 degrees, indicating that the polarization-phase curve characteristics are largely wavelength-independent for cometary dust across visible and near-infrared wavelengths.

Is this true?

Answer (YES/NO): YES